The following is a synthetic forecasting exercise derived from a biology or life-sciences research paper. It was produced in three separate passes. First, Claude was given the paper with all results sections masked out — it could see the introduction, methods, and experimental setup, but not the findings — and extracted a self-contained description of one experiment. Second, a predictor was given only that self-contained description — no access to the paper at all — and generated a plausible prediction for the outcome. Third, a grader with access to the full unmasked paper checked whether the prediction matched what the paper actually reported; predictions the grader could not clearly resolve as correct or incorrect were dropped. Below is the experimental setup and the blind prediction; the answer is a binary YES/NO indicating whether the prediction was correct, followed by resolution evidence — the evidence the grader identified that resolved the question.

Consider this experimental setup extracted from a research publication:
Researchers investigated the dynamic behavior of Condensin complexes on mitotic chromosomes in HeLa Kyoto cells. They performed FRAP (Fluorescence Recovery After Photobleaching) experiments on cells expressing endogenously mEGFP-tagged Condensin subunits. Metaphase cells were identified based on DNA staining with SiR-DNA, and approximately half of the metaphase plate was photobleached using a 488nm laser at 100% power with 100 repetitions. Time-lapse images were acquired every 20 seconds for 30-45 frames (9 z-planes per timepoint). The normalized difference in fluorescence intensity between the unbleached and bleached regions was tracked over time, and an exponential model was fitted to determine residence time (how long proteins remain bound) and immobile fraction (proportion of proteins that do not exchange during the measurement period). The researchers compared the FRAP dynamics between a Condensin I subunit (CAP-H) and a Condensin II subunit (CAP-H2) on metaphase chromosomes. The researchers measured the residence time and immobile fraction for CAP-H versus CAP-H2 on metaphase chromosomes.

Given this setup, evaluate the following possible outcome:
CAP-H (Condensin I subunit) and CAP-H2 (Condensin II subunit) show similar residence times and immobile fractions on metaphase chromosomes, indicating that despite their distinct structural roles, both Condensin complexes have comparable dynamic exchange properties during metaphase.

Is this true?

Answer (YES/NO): NO